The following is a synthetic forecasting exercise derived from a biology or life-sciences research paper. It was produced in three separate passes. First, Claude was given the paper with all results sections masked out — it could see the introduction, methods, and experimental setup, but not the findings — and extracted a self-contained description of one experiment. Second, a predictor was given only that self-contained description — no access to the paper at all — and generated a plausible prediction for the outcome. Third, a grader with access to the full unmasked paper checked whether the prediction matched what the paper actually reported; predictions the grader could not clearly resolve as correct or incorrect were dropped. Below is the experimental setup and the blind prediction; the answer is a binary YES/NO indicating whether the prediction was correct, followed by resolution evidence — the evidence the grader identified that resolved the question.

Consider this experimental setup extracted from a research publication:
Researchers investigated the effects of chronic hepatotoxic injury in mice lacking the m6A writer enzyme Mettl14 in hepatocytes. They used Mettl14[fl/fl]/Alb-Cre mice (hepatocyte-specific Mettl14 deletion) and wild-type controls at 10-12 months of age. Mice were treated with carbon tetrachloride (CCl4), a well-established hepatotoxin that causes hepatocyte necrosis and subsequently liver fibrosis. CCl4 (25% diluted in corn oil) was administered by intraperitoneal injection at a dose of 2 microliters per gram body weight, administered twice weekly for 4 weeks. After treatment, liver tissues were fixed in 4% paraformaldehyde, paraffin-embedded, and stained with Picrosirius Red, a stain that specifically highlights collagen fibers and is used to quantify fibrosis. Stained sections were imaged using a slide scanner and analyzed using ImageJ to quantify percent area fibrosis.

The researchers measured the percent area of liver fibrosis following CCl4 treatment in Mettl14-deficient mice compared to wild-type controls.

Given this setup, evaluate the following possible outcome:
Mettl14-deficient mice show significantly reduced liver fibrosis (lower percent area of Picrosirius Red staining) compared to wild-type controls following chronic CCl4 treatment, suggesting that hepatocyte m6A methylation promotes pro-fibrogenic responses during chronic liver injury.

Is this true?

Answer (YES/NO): NO